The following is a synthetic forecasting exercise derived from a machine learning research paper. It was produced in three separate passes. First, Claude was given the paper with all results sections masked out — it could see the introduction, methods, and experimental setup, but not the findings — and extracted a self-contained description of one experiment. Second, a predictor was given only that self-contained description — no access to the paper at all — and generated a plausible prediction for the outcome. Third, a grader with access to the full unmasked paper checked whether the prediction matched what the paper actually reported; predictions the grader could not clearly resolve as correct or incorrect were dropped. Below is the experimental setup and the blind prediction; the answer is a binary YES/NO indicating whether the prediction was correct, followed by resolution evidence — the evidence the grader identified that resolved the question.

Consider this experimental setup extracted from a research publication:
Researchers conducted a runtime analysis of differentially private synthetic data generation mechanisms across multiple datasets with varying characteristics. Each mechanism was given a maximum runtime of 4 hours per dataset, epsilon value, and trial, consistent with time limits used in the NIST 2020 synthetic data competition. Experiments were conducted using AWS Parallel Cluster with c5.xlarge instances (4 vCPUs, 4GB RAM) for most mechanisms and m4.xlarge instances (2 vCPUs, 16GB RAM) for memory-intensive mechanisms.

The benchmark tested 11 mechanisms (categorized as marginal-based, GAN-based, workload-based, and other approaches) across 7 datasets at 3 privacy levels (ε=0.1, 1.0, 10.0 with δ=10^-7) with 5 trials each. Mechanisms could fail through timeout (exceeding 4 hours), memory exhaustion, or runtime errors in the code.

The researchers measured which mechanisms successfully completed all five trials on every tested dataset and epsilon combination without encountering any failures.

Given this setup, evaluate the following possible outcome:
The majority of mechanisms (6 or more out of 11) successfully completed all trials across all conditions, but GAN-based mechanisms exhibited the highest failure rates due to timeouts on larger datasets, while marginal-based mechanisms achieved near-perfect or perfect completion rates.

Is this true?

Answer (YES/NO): NO